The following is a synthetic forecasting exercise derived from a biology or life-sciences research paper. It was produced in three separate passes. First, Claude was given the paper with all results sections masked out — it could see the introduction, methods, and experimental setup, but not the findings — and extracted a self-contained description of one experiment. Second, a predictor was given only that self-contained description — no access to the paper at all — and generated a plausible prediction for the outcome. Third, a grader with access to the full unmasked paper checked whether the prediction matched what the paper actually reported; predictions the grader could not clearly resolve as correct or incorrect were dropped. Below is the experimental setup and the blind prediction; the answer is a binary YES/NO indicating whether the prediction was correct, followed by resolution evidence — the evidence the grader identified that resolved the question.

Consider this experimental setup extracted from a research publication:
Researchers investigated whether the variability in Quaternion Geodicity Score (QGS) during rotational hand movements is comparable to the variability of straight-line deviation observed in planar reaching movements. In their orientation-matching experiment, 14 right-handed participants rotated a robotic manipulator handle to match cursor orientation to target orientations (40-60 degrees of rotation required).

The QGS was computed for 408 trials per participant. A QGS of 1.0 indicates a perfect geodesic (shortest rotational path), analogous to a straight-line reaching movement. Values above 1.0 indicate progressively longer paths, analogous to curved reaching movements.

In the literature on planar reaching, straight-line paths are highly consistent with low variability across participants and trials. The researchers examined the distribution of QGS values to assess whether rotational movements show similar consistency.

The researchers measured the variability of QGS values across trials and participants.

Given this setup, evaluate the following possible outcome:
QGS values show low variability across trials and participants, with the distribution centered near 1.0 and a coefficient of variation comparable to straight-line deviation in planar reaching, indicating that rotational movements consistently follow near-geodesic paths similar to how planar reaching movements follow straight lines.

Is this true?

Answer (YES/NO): NO